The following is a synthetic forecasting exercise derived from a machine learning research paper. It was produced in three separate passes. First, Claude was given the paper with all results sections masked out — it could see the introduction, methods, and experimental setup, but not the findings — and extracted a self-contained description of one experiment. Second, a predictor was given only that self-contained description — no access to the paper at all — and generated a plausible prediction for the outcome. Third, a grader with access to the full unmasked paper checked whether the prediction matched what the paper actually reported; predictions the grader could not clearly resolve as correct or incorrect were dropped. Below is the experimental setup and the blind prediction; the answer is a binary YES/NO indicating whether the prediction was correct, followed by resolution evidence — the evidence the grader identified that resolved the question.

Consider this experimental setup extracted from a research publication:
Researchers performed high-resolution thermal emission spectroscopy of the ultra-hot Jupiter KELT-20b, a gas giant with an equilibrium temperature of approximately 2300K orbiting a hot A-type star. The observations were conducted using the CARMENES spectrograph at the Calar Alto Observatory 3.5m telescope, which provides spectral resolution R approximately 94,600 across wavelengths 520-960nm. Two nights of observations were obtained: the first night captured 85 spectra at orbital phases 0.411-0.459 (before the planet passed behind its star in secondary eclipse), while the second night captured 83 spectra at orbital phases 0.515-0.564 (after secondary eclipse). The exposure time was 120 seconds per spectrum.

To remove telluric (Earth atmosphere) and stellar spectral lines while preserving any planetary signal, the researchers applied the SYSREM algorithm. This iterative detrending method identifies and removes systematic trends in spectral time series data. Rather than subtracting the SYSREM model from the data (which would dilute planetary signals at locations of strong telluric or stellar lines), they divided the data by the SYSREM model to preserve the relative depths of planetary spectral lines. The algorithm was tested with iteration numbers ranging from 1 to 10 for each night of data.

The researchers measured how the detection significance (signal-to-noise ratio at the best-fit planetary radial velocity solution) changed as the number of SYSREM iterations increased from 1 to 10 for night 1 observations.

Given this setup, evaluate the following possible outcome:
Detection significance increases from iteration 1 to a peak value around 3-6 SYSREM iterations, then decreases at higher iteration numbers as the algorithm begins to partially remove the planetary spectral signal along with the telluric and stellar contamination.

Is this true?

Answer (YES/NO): NO